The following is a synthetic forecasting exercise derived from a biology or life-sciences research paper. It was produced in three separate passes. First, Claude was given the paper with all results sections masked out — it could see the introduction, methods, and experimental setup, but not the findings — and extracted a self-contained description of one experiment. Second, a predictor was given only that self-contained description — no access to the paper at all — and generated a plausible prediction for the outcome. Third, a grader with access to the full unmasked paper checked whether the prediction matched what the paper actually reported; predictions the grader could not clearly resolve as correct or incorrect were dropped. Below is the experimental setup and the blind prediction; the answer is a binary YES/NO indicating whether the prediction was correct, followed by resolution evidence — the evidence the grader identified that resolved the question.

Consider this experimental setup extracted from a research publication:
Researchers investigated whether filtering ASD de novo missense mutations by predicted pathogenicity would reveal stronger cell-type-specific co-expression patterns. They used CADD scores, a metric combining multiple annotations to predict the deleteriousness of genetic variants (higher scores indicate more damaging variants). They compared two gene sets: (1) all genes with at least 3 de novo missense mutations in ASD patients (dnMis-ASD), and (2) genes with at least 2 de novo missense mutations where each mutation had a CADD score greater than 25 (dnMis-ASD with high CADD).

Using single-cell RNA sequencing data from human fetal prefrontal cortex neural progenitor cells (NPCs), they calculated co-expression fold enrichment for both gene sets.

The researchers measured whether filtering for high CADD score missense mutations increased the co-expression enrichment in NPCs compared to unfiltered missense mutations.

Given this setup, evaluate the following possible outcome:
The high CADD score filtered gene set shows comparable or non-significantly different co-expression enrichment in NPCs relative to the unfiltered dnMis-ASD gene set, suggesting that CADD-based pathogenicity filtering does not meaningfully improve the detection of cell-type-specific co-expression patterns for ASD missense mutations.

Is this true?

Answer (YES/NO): YES